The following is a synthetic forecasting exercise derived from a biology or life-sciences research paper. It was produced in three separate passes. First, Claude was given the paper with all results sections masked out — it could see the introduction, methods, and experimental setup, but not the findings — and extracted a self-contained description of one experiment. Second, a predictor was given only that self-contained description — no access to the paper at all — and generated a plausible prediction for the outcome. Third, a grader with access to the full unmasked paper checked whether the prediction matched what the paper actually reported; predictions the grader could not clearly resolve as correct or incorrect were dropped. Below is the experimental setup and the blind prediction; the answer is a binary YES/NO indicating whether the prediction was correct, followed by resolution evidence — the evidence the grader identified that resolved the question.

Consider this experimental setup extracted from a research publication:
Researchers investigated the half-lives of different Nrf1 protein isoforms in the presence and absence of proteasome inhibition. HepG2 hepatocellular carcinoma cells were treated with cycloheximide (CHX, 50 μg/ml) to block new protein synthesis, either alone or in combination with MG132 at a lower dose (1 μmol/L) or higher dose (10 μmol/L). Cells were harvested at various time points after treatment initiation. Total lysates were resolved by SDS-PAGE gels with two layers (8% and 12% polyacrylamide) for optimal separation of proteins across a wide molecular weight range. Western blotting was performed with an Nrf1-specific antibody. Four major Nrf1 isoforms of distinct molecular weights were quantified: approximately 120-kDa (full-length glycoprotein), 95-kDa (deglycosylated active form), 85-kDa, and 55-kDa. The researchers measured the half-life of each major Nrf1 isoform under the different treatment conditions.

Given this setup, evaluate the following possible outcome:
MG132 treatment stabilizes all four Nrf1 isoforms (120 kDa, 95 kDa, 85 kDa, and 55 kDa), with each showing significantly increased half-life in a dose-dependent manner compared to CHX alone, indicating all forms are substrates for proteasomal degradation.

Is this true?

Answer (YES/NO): NO